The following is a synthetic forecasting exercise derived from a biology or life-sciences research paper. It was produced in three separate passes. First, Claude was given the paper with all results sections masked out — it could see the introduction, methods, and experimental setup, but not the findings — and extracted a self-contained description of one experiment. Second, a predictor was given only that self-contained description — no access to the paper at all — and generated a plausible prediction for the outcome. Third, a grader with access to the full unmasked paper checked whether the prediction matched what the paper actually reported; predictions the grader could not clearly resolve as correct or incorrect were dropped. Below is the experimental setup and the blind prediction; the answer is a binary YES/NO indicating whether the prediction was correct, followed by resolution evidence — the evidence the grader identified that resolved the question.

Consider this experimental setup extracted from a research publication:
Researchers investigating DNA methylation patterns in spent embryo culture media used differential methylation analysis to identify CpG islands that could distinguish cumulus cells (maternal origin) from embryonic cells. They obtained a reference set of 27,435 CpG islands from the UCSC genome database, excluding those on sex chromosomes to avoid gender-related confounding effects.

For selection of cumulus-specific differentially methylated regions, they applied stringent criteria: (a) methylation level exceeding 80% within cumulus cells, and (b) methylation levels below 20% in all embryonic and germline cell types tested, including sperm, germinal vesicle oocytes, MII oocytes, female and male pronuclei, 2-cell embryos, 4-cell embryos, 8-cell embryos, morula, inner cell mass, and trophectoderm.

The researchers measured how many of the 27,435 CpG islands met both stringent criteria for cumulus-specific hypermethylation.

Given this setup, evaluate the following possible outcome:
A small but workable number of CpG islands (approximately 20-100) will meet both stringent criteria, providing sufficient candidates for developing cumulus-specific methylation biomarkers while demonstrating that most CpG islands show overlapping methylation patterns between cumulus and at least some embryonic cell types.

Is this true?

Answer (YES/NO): NO